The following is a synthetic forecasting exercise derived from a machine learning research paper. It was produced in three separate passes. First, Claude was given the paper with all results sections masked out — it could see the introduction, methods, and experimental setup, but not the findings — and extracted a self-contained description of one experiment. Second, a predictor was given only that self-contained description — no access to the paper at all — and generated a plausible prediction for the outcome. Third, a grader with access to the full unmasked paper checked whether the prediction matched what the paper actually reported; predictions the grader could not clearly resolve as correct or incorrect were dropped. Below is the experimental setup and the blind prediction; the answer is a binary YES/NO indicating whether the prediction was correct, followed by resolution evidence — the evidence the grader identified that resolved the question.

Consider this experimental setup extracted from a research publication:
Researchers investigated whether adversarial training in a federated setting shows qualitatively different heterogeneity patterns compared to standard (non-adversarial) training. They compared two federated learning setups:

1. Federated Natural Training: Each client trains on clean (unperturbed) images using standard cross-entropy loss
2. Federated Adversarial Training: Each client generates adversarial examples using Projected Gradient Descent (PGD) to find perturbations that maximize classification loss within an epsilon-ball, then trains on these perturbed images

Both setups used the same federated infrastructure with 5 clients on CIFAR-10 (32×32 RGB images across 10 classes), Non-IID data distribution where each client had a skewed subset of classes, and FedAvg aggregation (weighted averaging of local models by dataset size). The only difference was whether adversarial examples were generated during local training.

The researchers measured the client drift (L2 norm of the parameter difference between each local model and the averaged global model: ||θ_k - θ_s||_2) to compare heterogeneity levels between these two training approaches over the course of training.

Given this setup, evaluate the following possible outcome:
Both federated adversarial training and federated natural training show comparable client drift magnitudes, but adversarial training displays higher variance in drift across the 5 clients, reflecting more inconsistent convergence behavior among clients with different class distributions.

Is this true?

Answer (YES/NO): NO